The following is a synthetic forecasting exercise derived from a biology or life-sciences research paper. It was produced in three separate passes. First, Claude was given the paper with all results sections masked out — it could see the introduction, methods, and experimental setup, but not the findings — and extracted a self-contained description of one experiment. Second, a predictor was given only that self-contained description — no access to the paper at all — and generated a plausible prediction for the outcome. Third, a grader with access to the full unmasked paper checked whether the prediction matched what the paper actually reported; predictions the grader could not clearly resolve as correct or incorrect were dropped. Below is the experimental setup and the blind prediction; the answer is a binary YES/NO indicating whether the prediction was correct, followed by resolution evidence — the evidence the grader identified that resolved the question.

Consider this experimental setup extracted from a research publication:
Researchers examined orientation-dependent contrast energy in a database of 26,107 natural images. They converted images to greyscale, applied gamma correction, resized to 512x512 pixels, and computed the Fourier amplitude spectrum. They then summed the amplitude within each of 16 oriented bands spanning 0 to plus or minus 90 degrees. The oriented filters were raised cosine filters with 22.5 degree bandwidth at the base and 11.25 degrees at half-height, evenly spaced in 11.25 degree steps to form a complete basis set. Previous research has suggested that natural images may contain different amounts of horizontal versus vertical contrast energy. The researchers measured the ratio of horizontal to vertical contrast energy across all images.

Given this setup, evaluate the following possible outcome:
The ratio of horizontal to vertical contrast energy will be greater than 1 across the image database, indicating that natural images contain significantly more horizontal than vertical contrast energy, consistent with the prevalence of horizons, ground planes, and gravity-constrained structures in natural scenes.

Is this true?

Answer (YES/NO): YES